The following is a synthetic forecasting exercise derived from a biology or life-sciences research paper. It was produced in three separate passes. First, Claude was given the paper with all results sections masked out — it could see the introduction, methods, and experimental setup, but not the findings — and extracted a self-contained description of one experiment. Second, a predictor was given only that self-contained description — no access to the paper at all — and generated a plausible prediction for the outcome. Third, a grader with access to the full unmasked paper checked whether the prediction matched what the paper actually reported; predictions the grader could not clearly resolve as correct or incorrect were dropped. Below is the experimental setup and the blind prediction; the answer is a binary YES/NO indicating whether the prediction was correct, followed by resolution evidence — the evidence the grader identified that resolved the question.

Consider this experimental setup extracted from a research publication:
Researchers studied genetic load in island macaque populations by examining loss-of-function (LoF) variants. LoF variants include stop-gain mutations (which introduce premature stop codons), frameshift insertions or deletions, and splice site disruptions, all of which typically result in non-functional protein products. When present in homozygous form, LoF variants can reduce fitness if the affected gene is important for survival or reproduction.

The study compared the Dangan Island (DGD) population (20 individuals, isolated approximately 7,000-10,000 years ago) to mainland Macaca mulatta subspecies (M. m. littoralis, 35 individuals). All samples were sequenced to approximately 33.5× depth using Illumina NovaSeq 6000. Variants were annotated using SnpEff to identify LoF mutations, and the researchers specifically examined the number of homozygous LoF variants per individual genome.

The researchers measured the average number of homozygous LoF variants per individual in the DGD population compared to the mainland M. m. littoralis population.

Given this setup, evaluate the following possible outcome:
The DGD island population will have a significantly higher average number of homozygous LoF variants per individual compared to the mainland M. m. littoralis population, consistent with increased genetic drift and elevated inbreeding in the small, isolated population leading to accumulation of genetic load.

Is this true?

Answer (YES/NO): NO